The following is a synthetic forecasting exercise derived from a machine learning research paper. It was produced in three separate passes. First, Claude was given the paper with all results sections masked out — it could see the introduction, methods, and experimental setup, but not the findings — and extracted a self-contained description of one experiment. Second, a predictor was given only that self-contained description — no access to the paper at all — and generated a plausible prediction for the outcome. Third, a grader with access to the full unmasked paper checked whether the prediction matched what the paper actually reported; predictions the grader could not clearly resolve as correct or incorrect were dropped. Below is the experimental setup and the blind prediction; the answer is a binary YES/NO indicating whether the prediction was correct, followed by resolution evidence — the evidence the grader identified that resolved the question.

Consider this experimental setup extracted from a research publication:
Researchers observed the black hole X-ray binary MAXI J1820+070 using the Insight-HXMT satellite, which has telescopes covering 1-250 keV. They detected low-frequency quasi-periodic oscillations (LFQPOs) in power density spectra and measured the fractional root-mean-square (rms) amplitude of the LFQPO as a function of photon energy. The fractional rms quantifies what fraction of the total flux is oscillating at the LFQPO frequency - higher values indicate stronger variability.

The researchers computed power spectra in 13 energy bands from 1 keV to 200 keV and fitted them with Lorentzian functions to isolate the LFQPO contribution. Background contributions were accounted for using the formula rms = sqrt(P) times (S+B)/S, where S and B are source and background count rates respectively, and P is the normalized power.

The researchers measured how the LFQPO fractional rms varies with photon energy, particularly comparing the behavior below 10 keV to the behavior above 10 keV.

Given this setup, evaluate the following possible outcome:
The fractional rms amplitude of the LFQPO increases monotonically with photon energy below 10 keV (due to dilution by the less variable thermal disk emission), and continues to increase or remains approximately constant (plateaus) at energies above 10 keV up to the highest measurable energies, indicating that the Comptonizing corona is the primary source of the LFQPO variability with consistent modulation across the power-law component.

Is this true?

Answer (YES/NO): NO